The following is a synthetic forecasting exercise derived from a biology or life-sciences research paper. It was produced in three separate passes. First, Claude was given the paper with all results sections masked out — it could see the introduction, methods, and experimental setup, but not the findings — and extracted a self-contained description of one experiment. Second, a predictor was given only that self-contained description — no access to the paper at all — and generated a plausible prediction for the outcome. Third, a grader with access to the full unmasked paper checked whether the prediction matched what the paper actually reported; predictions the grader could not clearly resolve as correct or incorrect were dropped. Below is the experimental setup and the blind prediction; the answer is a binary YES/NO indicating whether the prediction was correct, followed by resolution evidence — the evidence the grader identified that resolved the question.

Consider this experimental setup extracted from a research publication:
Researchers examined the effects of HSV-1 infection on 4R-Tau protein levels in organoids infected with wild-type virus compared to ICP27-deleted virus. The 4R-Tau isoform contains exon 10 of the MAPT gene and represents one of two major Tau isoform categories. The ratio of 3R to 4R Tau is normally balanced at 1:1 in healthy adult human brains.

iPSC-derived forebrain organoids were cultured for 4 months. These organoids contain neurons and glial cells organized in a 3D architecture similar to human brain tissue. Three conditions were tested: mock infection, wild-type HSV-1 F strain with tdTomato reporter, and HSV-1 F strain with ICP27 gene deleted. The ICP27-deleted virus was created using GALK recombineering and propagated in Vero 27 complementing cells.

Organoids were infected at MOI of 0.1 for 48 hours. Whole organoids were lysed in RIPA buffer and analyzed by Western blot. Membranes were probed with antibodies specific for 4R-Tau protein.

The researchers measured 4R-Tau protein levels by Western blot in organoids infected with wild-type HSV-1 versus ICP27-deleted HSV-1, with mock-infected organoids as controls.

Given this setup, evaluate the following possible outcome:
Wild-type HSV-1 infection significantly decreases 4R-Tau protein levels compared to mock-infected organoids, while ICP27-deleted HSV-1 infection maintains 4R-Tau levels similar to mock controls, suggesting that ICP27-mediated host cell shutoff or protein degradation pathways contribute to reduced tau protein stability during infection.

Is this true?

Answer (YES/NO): NO